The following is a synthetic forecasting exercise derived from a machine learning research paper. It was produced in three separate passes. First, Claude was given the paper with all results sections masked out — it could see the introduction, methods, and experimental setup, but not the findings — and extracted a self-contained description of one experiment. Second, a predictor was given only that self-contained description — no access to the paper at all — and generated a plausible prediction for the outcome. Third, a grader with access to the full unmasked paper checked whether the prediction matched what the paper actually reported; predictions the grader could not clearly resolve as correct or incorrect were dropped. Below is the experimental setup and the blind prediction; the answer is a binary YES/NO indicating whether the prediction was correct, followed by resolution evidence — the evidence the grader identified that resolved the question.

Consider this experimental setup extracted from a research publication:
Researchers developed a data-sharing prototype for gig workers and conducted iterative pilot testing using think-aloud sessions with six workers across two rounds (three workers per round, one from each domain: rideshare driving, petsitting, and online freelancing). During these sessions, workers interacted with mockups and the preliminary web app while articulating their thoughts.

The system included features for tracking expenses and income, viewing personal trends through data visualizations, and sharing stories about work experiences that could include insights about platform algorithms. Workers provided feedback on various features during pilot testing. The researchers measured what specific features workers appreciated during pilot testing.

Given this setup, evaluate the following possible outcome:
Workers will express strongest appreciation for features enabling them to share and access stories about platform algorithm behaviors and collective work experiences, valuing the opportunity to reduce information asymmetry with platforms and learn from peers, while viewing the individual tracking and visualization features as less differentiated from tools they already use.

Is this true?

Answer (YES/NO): NO